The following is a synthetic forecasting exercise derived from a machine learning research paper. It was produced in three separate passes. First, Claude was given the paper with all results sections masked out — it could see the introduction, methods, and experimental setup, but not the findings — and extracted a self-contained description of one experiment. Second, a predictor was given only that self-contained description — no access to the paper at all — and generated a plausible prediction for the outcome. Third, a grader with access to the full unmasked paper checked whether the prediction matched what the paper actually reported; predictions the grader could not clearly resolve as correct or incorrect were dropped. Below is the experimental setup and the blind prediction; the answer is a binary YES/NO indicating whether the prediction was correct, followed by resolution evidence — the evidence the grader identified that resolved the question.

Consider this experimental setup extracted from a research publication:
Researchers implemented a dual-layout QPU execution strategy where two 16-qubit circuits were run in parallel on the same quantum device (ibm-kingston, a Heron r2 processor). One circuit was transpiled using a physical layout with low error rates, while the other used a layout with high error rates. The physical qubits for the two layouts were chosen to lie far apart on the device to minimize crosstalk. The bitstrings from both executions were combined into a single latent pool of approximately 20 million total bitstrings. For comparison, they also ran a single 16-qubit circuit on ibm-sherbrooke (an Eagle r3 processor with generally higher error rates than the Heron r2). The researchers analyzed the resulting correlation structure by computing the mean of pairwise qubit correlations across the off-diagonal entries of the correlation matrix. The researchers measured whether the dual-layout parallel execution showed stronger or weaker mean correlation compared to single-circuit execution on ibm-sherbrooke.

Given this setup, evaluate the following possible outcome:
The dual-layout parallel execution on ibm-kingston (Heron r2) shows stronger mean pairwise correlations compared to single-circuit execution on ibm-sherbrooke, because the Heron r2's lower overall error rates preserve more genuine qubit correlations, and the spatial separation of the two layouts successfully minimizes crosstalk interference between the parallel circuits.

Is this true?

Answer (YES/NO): YES